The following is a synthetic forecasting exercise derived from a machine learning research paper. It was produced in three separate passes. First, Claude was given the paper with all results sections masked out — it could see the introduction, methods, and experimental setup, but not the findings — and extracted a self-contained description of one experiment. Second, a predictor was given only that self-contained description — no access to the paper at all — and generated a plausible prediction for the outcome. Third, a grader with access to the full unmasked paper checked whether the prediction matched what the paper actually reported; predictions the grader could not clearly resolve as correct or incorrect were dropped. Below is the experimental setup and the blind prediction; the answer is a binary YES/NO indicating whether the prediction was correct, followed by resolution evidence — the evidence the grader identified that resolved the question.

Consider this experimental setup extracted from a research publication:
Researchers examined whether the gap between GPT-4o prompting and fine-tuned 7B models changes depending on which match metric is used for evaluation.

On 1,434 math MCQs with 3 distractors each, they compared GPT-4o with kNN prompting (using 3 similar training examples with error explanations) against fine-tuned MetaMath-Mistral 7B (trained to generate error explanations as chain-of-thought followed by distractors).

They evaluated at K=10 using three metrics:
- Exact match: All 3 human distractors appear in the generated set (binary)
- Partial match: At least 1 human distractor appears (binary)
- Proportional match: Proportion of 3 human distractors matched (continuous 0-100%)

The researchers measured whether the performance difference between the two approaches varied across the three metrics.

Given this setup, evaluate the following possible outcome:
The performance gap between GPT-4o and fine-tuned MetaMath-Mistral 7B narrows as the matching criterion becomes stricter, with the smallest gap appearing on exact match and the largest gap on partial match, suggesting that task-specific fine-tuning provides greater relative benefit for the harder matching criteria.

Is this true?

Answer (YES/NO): NO